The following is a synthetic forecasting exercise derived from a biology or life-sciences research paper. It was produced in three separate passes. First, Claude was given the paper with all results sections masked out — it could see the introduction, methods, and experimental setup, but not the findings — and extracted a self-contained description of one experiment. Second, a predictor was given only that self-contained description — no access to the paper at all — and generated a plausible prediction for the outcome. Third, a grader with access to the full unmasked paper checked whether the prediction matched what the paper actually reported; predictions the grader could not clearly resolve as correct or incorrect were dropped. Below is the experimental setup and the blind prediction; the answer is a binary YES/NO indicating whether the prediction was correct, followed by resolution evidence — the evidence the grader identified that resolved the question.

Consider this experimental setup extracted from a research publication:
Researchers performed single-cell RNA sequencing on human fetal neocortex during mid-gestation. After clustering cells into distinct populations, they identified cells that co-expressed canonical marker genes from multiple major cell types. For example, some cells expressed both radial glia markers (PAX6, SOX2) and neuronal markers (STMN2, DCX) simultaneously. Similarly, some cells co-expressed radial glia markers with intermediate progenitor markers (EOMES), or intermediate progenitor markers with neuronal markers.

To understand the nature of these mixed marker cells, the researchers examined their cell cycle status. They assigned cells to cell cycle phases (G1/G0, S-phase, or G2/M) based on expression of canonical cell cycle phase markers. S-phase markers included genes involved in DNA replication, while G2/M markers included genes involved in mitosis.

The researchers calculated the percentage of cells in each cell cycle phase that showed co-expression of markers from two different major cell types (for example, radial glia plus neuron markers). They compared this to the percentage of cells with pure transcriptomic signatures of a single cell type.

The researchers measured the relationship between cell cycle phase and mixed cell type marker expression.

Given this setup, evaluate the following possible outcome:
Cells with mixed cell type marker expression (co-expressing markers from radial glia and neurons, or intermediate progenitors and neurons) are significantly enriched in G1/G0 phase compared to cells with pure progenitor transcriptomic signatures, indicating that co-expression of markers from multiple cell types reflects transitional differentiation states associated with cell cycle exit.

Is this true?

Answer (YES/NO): NO